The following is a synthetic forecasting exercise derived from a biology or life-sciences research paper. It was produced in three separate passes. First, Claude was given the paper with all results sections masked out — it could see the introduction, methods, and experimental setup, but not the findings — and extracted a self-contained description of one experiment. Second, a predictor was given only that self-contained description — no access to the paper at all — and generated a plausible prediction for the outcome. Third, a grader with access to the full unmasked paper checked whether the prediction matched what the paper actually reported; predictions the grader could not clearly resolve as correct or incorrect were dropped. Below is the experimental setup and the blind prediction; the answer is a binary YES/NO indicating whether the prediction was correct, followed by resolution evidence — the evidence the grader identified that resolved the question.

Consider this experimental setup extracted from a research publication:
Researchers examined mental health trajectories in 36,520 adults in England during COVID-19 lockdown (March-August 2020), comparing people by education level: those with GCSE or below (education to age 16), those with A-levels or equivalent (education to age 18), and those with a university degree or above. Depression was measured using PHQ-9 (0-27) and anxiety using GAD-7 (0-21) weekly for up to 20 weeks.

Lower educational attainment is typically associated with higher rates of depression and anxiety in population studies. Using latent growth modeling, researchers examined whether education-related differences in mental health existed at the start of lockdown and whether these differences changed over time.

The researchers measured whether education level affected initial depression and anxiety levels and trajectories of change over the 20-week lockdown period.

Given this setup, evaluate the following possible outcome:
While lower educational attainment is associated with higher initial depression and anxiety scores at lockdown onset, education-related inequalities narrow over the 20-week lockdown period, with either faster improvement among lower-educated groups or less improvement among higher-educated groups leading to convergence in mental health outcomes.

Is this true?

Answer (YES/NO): YES